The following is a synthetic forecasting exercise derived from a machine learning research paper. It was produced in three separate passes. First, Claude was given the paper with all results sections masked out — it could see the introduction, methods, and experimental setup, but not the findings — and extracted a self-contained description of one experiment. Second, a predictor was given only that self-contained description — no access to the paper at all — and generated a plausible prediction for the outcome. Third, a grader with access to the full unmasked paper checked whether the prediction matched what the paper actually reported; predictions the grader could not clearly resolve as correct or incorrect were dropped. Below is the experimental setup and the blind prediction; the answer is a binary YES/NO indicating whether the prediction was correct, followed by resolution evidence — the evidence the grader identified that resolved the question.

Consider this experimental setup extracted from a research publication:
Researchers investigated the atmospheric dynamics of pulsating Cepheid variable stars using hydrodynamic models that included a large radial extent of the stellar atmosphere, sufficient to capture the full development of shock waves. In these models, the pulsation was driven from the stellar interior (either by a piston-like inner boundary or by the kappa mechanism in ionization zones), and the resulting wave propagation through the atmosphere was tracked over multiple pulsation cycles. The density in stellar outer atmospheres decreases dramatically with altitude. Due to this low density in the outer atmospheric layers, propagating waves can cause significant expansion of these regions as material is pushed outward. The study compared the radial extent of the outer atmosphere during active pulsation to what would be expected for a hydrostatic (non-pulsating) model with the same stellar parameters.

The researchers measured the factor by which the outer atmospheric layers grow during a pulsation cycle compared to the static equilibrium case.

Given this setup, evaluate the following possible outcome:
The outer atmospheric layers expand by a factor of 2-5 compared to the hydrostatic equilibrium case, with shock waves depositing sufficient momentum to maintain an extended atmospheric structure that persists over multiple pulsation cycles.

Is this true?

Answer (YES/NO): NO